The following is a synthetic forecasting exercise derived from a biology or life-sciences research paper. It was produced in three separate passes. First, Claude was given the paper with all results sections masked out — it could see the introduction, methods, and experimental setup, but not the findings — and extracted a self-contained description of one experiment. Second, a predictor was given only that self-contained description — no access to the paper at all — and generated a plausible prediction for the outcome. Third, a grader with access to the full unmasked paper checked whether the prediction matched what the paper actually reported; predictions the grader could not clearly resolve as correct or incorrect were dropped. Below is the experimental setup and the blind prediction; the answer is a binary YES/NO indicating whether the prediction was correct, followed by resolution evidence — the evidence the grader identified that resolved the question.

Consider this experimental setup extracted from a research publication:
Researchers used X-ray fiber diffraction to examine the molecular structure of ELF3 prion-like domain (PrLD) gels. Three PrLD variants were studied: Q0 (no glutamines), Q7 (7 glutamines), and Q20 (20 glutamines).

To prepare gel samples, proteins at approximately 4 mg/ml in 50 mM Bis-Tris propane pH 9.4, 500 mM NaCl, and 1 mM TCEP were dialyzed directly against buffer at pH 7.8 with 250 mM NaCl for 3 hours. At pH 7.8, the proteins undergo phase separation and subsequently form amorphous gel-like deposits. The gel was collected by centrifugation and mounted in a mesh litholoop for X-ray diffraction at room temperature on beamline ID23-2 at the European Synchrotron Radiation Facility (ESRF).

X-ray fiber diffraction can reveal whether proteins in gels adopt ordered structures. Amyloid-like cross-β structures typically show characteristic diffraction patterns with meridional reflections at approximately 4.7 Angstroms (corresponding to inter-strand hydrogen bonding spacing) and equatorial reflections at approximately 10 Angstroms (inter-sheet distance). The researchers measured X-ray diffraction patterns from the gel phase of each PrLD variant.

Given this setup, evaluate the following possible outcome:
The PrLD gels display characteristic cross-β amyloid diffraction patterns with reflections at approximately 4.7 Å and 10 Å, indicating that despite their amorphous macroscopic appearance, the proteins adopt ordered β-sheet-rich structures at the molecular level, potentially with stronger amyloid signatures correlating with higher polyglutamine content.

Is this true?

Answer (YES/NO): NO